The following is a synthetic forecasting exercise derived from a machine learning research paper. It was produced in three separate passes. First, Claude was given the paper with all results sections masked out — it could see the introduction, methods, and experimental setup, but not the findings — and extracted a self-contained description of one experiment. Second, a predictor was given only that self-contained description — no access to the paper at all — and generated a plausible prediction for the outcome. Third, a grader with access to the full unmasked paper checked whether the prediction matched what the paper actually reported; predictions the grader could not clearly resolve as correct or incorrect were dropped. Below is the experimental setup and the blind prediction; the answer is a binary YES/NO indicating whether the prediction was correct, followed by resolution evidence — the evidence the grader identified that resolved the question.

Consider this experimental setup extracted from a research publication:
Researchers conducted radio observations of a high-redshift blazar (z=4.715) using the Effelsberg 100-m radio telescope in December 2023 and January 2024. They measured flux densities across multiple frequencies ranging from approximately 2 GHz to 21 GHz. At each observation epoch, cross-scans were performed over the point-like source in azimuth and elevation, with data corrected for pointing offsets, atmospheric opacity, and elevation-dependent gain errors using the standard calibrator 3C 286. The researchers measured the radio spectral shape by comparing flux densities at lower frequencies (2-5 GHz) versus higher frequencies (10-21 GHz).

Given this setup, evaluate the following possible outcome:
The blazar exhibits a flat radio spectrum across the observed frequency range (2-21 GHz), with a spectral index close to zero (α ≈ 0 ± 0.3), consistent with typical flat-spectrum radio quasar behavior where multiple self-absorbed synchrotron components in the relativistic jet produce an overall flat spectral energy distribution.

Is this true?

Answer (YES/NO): NO